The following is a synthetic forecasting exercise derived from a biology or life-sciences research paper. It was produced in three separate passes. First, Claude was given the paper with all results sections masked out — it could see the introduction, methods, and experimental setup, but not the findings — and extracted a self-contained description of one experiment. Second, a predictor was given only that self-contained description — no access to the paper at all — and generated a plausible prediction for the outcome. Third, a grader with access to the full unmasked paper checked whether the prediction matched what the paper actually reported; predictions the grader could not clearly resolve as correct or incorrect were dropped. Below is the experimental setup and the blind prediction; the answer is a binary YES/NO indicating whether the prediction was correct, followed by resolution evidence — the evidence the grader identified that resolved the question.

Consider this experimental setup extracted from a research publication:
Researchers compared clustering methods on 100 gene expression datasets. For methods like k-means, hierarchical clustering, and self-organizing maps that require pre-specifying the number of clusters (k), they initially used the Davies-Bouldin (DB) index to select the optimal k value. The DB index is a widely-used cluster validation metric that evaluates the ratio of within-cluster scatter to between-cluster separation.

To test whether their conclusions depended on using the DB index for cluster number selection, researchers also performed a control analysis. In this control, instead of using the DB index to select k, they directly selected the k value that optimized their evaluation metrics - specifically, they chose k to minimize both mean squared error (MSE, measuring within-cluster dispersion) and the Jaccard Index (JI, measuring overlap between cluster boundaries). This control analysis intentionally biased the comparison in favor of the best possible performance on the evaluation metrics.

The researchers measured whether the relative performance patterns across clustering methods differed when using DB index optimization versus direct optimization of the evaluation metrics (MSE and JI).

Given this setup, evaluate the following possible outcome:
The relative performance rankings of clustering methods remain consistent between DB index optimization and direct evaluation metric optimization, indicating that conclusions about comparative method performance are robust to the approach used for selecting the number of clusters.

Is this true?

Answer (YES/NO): YES